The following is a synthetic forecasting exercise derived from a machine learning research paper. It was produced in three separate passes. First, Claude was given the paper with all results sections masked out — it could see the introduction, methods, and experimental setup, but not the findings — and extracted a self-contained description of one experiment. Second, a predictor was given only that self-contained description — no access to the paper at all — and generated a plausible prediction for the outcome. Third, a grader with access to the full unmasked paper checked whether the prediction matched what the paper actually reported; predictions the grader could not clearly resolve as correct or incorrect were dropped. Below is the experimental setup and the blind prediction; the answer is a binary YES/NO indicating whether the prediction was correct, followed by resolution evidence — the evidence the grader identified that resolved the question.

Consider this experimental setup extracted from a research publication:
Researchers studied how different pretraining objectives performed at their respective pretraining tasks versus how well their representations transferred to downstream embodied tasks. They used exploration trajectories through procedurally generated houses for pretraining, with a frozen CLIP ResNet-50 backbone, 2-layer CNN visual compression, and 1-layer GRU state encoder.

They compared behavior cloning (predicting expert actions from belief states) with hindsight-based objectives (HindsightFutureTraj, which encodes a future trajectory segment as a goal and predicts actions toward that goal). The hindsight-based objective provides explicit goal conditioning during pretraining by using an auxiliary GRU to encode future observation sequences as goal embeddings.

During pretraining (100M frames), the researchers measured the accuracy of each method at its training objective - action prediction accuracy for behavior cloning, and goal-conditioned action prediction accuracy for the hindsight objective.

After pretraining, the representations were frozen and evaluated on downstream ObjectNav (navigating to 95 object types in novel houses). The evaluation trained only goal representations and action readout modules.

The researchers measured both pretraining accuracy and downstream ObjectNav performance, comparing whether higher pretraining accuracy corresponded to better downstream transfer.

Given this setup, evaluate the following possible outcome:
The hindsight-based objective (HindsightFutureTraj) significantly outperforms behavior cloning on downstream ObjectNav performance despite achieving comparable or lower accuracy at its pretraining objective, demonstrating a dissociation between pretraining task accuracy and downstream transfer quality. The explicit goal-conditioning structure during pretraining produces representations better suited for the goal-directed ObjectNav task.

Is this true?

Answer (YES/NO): NO